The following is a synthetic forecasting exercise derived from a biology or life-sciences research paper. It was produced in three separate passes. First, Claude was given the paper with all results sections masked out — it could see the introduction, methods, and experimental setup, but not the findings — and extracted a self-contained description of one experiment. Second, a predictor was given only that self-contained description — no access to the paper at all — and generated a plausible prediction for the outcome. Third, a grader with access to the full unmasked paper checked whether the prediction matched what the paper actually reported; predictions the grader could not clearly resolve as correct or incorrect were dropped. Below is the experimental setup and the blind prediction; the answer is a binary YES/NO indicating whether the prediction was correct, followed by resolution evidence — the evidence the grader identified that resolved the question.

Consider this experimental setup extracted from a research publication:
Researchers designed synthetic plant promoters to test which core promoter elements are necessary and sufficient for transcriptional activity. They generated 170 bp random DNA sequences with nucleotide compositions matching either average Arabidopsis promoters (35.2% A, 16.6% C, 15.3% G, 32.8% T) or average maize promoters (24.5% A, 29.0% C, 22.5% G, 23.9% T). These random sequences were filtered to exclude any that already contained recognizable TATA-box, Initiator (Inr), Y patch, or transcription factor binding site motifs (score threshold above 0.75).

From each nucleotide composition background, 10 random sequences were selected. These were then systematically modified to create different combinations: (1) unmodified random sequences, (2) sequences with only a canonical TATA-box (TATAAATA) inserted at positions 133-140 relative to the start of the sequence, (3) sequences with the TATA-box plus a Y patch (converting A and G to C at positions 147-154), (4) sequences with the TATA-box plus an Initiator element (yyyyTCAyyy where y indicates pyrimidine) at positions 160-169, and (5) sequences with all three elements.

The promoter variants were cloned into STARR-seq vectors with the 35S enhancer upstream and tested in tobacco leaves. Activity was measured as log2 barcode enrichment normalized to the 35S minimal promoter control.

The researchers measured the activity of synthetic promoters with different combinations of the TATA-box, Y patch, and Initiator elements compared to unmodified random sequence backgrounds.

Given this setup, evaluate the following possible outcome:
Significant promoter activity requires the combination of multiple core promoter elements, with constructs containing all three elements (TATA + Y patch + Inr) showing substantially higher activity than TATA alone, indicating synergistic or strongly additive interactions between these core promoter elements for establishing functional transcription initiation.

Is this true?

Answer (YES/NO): NO